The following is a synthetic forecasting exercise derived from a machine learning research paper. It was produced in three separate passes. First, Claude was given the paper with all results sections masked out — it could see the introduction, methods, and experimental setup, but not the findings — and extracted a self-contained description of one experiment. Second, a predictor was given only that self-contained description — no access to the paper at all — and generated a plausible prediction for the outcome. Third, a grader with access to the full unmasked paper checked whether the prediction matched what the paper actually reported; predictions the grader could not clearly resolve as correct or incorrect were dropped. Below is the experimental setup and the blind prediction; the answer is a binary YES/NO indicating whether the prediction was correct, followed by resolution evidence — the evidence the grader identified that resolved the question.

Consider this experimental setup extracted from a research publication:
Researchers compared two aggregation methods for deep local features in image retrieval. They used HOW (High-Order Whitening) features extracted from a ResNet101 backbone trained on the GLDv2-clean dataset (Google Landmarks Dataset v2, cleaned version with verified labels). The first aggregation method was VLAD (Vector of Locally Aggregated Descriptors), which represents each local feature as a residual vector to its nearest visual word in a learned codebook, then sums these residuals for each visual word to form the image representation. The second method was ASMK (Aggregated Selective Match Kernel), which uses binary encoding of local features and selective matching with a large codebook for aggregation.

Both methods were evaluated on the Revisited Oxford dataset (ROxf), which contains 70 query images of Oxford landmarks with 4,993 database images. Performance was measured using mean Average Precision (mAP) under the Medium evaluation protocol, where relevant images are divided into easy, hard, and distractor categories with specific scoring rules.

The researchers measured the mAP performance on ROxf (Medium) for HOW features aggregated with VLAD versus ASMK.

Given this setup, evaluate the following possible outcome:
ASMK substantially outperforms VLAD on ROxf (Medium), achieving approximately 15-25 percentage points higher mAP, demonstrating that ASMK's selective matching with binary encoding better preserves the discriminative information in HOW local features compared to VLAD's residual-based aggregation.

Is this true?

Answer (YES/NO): NO